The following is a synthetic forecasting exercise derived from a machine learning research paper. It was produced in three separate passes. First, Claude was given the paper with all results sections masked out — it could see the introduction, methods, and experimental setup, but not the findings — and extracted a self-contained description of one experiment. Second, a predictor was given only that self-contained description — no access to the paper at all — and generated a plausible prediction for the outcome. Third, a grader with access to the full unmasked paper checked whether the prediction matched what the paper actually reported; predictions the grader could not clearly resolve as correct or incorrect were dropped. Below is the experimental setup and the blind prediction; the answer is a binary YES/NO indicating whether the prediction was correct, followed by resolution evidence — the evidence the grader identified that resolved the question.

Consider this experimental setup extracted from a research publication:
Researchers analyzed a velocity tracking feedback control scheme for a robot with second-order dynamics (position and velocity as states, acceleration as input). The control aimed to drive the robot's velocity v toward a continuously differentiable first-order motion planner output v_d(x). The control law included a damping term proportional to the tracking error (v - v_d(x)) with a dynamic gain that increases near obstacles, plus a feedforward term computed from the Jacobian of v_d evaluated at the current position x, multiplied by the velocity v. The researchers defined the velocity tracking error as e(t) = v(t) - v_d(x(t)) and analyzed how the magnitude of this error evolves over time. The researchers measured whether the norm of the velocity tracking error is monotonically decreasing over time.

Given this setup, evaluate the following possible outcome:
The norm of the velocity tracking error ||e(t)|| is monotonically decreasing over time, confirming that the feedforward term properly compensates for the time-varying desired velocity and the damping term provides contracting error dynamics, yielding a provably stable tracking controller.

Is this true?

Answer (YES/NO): YES